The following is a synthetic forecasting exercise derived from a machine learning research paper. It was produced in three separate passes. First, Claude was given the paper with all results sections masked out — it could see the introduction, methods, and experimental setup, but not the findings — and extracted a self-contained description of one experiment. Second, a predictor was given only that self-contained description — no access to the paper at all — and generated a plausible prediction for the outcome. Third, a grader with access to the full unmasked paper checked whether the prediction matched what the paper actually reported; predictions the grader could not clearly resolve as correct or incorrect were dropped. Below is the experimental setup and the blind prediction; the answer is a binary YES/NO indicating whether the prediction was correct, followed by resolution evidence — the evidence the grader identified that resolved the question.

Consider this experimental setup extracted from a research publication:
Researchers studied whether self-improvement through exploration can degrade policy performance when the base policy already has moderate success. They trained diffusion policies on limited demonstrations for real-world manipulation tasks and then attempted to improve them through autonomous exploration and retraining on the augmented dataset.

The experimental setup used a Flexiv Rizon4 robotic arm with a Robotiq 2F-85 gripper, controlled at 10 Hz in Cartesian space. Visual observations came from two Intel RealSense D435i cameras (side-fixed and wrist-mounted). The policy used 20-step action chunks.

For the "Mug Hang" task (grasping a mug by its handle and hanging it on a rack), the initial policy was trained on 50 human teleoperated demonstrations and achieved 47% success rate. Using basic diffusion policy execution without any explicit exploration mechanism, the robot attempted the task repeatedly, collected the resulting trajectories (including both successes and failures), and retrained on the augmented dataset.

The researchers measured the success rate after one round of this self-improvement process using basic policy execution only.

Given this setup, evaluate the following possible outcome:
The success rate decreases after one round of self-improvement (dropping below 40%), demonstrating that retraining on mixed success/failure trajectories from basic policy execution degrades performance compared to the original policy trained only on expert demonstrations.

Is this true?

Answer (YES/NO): YES